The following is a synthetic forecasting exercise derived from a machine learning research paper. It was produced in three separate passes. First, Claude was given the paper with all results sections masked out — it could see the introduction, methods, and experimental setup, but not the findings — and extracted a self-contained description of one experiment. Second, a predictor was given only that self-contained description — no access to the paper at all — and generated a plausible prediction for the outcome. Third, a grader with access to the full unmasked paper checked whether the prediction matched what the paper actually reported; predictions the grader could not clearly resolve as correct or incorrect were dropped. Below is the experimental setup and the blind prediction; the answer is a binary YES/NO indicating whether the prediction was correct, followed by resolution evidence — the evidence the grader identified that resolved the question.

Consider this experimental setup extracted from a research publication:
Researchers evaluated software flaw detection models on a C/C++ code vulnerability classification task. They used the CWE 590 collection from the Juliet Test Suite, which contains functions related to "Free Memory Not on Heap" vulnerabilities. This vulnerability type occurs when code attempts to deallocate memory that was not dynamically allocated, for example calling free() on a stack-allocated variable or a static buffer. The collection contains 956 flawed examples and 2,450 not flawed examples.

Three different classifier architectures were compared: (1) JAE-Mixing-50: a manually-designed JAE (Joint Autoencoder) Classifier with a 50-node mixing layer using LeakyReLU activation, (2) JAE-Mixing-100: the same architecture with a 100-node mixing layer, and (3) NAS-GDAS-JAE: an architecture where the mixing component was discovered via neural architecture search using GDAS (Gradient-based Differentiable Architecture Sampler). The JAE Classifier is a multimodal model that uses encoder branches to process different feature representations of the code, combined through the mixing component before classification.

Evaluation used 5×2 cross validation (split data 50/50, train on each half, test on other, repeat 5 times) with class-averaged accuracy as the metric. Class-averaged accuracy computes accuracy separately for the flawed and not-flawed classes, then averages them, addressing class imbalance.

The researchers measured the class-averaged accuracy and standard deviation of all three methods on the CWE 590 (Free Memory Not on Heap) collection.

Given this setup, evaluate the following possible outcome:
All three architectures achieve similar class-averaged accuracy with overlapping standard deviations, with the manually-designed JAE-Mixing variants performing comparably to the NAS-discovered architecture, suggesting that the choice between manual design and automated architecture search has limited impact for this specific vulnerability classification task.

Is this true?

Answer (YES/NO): YES